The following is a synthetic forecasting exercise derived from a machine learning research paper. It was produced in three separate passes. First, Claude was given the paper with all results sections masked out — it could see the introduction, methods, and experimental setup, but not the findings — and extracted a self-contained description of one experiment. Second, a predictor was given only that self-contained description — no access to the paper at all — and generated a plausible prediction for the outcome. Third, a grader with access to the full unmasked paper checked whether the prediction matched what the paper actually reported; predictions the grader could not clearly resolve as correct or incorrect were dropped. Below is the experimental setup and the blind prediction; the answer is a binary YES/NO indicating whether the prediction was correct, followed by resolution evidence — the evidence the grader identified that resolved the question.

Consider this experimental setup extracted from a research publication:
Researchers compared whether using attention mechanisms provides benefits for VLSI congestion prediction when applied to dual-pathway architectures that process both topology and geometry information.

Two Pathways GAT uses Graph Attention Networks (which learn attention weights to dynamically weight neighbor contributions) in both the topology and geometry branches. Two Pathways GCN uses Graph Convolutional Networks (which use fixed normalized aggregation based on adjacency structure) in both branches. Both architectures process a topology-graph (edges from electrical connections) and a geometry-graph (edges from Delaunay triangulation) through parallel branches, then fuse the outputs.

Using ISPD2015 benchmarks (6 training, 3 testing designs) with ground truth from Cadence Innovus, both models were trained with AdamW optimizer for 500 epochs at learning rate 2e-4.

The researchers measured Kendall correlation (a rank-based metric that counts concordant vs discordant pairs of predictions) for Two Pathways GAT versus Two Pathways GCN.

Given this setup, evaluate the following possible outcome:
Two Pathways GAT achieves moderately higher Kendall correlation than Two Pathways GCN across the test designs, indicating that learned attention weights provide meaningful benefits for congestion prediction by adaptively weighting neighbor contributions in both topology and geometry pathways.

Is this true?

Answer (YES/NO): YES